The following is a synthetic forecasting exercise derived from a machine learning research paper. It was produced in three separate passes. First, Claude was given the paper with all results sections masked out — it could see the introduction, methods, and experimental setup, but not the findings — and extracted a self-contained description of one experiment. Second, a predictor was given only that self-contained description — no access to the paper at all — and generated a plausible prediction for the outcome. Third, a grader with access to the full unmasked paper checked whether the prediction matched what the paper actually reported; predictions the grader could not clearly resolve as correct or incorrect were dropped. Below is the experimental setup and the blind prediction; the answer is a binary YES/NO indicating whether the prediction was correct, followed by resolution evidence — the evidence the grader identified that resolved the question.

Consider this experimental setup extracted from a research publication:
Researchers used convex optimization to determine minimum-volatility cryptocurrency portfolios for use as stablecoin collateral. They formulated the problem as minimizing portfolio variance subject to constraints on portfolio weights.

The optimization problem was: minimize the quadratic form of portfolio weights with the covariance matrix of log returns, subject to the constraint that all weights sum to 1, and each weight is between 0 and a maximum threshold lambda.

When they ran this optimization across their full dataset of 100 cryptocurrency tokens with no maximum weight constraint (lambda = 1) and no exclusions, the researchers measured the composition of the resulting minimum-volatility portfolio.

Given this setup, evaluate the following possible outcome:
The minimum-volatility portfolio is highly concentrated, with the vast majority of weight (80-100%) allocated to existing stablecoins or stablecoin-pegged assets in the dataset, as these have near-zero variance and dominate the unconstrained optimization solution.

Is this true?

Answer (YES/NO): YES